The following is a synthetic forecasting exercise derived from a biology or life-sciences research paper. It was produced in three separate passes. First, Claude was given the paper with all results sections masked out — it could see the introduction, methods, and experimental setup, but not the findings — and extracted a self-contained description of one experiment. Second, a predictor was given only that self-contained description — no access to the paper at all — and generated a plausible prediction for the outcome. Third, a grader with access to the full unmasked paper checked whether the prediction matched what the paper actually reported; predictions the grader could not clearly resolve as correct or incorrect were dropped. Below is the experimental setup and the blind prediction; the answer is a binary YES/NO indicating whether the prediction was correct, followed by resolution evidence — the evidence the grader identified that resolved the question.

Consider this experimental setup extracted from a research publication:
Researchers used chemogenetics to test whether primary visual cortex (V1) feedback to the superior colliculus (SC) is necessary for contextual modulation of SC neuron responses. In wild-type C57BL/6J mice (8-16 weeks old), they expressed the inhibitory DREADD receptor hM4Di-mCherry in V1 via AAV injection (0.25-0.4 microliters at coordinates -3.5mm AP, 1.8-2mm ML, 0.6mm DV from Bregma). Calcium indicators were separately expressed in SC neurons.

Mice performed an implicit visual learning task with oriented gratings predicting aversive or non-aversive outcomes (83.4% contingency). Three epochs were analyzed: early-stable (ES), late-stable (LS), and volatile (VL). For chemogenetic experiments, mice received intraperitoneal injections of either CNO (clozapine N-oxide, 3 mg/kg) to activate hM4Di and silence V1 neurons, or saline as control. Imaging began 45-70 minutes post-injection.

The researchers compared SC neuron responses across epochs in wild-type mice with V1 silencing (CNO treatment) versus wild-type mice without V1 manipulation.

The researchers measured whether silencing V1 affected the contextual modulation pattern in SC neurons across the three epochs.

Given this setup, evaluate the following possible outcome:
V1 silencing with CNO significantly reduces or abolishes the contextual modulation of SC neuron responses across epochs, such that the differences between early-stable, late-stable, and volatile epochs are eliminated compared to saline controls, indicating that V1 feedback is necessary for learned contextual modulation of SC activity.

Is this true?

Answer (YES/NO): YES